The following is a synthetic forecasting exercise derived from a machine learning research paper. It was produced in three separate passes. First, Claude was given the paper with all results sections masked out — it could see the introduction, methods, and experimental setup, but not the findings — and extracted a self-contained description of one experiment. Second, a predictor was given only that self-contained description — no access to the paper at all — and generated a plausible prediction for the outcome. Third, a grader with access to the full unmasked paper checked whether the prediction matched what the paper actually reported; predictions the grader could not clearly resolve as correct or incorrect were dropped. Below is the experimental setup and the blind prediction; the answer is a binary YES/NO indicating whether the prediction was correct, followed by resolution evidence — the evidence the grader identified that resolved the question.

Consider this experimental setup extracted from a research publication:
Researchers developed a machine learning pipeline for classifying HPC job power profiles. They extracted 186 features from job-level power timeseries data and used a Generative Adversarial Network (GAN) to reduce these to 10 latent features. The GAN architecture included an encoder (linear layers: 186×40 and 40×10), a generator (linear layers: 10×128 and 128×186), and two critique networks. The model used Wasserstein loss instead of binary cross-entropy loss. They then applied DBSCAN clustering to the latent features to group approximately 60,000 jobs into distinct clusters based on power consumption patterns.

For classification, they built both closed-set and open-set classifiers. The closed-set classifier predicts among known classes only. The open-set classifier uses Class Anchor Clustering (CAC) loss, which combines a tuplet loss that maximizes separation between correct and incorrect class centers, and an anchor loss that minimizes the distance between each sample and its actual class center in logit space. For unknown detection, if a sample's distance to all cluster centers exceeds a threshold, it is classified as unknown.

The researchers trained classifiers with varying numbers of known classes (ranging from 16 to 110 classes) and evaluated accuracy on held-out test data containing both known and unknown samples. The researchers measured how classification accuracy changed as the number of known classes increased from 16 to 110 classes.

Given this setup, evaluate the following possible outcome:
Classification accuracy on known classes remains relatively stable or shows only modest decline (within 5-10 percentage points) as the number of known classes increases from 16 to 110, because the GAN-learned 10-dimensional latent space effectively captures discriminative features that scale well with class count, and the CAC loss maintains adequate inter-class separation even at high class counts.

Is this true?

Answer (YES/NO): YES